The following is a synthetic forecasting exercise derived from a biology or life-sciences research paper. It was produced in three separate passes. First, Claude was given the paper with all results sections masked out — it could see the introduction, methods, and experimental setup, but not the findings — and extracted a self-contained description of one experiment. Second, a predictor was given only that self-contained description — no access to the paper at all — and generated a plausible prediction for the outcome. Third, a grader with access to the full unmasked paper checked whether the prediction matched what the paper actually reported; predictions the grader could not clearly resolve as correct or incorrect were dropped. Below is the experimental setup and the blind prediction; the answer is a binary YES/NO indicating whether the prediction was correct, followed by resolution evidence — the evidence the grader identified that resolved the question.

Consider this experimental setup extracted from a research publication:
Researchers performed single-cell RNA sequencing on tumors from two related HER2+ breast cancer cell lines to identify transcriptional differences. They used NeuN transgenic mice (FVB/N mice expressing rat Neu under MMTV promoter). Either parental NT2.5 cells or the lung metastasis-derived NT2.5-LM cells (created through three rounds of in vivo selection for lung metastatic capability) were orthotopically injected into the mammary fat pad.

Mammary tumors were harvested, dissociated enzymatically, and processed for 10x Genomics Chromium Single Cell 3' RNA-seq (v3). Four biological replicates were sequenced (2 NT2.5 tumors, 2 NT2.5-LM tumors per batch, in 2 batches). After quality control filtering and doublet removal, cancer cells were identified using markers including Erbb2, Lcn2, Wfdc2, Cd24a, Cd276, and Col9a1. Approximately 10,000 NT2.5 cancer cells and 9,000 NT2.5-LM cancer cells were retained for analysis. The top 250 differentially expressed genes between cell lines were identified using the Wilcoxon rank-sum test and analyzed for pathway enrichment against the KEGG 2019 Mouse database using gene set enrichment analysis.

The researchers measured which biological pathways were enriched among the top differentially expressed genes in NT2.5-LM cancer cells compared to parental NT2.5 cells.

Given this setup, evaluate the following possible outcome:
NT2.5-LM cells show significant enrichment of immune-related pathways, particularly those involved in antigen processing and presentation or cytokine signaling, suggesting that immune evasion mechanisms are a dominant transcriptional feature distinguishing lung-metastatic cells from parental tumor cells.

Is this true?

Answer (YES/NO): NO